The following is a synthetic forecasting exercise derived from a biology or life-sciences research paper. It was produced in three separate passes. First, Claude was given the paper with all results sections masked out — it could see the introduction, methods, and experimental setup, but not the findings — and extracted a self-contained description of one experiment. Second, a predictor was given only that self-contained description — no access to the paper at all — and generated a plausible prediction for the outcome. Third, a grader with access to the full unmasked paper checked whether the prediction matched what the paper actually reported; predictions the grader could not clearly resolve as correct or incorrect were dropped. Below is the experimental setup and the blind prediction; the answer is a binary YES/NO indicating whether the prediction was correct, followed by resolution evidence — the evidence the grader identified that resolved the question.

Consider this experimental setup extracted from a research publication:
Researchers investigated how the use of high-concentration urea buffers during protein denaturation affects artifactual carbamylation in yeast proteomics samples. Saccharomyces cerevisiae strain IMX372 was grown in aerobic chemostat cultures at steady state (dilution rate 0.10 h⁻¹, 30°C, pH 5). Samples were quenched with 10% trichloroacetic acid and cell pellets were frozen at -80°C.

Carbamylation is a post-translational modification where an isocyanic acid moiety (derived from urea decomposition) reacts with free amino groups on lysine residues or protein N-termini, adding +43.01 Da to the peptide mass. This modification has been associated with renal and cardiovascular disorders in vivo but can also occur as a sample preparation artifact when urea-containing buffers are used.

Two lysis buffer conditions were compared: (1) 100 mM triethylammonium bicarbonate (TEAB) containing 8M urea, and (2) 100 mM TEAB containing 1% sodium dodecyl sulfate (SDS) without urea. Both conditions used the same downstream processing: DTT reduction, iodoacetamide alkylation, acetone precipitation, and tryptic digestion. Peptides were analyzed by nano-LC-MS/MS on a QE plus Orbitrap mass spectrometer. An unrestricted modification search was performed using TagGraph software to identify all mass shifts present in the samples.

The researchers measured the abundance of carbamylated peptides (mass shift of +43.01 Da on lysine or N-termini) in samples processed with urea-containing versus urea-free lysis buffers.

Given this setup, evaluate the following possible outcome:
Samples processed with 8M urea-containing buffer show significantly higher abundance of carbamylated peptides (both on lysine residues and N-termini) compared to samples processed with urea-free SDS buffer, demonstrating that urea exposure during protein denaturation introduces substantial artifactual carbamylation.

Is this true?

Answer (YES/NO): NO